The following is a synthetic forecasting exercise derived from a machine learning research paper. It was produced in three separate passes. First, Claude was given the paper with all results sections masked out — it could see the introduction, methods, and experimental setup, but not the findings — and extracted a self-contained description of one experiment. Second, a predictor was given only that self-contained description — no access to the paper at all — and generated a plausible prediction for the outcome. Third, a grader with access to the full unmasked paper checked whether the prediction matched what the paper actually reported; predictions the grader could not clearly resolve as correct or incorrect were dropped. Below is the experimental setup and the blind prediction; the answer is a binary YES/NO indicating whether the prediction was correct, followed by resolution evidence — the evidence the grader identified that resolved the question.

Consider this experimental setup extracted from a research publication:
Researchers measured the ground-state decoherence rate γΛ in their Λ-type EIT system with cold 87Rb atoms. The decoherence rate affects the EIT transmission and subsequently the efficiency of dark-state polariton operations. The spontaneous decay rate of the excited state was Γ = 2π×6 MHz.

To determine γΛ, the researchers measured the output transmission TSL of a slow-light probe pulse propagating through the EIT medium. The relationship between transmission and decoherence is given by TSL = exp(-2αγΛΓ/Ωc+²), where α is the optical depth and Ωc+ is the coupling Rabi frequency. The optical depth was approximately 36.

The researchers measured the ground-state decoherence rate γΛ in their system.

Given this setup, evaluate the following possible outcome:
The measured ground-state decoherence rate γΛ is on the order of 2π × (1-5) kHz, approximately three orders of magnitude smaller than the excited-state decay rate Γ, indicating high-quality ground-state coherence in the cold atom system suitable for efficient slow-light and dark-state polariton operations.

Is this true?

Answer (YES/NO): NO